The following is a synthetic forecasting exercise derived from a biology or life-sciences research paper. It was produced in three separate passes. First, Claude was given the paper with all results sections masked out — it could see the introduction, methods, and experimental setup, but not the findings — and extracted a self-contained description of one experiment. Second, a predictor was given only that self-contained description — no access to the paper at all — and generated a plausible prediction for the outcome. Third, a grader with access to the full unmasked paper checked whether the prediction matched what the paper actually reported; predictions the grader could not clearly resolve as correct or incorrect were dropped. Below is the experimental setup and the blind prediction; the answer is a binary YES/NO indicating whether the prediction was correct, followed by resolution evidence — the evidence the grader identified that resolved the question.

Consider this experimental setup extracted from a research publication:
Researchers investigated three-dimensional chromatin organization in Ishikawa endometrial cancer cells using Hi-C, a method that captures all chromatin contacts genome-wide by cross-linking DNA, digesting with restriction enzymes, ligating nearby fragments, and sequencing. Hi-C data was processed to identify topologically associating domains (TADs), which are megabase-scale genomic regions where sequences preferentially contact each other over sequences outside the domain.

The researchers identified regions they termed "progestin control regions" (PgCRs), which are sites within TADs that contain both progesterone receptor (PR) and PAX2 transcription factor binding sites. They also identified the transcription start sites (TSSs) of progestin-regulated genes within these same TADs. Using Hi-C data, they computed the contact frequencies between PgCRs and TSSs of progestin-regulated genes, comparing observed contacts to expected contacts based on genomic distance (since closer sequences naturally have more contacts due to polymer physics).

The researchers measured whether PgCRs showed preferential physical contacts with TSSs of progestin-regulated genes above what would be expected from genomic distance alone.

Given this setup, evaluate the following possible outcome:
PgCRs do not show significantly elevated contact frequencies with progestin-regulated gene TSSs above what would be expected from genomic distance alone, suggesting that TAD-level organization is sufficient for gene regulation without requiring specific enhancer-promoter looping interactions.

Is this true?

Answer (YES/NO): NO